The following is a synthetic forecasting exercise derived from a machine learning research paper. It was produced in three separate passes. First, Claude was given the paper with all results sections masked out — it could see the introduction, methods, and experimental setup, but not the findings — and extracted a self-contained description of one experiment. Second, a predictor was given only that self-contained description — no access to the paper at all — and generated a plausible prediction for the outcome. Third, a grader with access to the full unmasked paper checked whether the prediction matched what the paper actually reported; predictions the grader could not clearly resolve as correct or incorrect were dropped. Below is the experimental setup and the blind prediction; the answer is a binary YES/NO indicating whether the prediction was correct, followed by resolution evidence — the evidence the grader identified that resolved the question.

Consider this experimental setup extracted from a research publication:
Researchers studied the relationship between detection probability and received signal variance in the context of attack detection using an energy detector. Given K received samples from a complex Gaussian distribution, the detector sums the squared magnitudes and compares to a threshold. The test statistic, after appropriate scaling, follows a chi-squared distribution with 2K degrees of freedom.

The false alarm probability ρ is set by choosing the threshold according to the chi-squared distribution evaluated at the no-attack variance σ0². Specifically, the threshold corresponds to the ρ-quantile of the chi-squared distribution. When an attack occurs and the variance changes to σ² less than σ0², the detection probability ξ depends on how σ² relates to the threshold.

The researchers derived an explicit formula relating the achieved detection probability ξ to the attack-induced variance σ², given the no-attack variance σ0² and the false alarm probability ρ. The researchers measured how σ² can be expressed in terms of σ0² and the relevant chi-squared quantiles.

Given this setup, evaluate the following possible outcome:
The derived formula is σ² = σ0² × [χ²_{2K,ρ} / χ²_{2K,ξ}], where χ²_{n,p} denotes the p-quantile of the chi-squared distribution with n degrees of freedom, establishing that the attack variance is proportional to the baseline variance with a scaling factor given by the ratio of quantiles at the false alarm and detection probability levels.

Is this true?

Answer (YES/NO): YES